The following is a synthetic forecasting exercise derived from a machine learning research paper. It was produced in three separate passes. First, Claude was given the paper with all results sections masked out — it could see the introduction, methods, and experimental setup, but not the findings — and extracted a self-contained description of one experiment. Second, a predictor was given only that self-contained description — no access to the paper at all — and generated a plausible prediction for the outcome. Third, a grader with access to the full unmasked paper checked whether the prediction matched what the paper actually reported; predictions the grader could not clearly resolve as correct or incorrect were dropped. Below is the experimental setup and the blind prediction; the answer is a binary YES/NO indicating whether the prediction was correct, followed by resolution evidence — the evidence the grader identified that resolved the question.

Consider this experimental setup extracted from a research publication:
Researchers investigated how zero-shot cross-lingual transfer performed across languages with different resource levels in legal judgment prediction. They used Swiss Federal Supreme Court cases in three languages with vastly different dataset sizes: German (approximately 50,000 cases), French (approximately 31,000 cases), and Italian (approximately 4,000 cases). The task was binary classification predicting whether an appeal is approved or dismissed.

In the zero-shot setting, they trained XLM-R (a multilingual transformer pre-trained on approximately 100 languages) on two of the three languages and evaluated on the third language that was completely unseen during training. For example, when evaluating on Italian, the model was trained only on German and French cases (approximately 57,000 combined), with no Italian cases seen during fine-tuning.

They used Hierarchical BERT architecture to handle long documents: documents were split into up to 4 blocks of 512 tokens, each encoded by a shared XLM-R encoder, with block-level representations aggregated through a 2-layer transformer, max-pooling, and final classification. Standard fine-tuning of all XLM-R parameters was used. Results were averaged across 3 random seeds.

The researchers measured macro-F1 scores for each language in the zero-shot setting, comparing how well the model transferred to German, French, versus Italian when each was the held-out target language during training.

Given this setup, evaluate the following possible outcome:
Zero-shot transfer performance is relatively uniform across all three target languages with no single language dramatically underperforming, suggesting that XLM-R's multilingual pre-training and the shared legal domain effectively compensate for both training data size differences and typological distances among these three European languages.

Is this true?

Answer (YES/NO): NO